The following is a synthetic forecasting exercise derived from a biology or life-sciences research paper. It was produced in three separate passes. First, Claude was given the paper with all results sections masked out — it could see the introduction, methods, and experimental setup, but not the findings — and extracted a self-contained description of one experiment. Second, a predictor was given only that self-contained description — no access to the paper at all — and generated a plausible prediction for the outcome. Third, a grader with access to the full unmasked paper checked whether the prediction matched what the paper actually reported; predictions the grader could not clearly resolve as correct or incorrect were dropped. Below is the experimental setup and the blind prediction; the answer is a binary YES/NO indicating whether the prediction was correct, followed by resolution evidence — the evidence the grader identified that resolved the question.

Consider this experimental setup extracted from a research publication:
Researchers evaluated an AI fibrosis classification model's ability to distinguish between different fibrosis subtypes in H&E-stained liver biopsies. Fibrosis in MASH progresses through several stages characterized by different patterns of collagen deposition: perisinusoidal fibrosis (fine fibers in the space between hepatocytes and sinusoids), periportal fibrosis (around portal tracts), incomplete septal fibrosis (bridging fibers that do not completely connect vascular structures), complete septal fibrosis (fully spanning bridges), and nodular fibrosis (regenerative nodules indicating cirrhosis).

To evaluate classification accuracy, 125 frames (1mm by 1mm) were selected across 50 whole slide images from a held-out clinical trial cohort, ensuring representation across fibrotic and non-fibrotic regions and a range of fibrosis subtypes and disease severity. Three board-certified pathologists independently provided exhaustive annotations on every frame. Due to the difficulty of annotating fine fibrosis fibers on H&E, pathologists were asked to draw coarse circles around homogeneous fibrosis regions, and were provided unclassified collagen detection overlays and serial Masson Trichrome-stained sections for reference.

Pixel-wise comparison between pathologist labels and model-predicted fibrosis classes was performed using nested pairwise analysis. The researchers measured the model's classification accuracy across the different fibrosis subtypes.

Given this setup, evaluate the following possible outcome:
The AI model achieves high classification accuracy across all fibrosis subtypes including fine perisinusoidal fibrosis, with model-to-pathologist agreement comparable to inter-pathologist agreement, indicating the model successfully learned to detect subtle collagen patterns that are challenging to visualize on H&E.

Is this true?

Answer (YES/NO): NO